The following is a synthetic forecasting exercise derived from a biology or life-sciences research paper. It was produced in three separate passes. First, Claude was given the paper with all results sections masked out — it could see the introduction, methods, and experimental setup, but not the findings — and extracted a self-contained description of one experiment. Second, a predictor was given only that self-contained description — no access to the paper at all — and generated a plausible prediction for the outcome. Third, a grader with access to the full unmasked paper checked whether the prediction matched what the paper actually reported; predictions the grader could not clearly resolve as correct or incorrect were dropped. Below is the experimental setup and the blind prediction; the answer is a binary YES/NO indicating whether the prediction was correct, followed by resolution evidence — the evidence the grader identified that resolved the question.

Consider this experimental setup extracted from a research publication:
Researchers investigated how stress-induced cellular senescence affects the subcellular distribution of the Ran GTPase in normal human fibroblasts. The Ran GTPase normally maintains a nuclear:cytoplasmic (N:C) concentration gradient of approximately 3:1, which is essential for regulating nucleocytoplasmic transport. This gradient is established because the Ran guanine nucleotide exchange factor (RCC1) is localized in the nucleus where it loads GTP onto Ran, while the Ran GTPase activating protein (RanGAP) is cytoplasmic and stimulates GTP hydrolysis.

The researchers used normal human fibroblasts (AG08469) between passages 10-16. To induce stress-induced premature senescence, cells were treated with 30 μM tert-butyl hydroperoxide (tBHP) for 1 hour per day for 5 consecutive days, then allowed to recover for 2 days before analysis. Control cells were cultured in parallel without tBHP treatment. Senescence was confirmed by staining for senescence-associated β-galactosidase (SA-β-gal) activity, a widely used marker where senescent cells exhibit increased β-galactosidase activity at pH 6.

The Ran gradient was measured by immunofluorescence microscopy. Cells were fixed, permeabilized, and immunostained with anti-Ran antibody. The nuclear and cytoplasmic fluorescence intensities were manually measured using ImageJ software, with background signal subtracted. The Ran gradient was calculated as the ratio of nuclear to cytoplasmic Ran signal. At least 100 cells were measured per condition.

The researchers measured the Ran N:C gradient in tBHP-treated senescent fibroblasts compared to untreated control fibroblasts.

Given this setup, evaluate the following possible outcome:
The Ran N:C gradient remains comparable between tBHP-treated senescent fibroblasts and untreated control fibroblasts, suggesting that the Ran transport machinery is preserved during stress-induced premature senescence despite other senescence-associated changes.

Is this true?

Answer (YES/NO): NO